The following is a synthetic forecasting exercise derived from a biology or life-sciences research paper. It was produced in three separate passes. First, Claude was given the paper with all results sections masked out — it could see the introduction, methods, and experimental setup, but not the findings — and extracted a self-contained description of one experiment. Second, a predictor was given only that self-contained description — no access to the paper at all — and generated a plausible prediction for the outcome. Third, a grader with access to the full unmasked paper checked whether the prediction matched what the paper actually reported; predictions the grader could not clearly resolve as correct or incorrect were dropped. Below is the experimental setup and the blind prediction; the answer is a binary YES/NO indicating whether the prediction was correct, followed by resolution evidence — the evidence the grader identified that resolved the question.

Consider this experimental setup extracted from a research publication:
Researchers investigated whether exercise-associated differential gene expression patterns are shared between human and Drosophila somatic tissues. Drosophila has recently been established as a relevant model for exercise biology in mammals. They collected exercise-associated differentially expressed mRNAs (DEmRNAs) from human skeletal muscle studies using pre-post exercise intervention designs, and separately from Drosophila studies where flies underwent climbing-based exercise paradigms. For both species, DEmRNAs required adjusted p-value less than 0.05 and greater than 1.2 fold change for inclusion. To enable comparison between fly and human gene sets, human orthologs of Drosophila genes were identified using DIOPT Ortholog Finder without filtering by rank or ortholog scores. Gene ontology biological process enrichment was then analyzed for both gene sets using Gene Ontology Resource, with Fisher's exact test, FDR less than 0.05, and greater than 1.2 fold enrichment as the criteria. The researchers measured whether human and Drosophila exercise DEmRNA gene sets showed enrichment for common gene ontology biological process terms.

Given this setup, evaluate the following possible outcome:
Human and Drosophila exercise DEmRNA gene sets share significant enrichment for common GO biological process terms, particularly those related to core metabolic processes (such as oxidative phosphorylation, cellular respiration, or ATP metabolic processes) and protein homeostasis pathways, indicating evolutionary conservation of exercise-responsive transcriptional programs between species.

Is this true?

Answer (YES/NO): NO